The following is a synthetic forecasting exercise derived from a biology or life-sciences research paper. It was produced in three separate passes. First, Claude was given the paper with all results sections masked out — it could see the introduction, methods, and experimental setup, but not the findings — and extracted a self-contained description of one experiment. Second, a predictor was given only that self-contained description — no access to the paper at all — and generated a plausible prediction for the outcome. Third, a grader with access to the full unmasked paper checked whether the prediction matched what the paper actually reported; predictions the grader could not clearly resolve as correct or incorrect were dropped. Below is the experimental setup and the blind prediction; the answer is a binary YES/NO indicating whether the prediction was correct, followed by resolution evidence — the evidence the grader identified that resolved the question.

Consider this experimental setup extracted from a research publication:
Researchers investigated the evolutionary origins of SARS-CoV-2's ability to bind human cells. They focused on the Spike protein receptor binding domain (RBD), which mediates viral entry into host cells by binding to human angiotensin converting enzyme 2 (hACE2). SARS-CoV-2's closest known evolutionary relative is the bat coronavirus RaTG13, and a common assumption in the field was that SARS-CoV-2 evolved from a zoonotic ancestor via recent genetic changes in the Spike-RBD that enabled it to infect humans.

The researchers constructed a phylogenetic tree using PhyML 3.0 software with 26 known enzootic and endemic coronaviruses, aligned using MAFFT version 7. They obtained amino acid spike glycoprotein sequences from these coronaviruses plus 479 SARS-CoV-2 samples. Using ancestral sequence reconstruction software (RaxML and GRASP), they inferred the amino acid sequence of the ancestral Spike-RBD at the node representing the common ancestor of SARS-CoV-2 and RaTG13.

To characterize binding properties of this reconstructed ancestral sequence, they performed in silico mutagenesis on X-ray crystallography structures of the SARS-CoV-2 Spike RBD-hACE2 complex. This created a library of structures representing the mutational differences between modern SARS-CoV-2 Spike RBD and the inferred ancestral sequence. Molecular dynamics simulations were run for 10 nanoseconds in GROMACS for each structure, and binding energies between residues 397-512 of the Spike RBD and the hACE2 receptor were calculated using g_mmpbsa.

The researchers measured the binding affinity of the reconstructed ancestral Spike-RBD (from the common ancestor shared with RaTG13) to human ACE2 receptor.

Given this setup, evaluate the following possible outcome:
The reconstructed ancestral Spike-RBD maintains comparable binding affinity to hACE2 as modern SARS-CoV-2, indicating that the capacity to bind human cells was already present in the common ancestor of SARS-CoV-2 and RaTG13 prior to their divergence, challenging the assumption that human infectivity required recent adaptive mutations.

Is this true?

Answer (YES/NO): YES